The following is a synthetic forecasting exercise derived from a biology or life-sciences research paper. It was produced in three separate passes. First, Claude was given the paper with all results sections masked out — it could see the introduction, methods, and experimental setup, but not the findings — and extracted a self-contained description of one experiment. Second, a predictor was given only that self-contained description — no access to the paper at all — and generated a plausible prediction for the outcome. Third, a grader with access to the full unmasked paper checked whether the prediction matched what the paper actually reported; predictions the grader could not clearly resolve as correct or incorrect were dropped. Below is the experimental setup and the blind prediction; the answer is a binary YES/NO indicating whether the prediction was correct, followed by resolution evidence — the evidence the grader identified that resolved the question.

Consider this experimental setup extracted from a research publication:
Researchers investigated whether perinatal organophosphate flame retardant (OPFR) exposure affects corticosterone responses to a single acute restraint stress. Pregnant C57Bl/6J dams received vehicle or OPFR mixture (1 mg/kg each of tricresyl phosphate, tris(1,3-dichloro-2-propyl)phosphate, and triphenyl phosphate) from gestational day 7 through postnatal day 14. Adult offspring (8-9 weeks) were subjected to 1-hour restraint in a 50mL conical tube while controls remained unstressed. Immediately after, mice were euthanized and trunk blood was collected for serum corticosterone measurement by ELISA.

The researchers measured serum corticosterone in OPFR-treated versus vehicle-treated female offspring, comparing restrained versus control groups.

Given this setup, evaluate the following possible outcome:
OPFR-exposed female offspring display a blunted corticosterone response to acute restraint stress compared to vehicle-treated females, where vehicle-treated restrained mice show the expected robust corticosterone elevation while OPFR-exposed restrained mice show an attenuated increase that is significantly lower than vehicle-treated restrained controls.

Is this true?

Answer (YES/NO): NO